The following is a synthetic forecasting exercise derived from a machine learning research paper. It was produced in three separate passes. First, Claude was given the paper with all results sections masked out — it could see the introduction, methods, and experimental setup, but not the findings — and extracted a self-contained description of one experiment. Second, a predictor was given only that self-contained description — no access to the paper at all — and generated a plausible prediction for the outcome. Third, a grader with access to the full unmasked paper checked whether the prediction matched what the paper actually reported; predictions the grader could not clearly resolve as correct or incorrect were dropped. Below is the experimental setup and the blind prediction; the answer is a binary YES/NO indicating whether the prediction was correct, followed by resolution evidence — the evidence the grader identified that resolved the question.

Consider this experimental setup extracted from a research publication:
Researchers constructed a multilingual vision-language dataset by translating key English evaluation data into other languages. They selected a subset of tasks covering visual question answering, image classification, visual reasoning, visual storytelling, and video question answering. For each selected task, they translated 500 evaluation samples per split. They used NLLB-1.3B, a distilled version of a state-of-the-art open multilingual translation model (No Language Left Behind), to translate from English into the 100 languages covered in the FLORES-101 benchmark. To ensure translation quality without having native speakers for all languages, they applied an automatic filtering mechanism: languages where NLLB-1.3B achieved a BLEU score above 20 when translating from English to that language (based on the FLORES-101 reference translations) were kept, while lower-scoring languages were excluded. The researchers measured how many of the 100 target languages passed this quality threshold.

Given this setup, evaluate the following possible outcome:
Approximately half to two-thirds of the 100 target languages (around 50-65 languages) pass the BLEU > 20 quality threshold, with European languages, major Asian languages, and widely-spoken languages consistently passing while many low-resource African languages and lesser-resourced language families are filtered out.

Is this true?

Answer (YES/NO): NO